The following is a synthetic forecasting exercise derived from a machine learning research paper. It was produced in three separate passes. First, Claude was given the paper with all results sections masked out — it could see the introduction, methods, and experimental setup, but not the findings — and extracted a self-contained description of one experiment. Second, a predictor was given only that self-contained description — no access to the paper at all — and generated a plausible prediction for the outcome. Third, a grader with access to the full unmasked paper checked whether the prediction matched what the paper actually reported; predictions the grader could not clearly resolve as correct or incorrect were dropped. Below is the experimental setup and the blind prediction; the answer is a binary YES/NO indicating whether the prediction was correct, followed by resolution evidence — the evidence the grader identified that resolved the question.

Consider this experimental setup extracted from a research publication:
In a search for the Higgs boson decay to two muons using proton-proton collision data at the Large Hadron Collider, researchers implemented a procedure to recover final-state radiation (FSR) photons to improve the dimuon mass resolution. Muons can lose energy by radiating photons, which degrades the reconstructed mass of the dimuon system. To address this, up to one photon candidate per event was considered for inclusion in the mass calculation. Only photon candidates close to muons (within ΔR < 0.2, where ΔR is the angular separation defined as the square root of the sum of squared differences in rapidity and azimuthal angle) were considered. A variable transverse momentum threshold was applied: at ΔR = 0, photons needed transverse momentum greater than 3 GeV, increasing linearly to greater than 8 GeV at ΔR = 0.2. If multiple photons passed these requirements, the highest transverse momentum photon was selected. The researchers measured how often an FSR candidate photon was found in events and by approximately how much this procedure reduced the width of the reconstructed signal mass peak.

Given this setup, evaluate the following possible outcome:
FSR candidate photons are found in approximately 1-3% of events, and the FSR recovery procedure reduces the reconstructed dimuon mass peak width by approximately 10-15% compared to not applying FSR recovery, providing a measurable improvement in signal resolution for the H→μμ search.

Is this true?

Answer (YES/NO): NO